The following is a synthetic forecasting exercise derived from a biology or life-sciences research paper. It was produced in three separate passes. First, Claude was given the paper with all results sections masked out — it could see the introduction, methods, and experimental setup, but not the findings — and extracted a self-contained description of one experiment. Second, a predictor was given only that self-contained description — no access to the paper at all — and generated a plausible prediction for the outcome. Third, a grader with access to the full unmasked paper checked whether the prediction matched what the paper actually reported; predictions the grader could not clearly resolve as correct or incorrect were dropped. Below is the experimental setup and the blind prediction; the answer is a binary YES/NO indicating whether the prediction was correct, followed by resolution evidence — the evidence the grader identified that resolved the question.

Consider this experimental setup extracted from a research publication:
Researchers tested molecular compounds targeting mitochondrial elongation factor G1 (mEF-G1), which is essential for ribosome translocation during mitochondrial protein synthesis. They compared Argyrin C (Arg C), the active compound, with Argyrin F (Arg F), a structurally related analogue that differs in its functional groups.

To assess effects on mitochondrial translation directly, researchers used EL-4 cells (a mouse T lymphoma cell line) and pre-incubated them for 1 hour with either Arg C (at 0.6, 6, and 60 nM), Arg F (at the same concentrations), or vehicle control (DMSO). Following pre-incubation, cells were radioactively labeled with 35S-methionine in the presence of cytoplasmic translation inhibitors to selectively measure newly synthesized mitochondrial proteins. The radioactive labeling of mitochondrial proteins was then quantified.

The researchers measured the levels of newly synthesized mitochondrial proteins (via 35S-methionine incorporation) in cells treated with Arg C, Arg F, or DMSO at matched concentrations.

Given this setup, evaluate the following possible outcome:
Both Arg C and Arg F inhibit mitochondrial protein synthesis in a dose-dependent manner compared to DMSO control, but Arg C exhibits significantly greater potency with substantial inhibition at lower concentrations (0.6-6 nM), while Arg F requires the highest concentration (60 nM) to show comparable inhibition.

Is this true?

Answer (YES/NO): NO